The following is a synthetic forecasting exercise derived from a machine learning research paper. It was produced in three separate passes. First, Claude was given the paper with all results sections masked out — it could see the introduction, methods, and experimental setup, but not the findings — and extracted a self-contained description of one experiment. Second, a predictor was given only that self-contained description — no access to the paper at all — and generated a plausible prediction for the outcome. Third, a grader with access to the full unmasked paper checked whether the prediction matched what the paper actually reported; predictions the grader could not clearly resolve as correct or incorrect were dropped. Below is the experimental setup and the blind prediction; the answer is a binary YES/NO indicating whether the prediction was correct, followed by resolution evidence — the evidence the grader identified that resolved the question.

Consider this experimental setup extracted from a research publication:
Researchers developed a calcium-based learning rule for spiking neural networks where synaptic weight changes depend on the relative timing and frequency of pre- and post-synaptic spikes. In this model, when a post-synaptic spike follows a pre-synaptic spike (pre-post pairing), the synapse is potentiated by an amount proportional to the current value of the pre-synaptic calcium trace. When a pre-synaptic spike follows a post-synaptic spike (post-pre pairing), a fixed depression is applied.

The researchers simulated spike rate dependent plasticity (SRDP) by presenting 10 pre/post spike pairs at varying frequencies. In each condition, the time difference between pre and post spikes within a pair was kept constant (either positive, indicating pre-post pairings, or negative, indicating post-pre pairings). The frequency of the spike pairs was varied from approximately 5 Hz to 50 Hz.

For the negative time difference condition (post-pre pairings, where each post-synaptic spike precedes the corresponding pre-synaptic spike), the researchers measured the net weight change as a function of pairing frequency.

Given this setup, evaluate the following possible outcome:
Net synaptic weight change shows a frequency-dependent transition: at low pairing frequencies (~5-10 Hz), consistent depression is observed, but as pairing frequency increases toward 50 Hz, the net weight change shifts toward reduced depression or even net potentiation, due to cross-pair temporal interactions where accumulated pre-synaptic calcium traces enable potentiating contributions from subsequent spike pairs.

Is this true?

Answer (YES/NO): YES